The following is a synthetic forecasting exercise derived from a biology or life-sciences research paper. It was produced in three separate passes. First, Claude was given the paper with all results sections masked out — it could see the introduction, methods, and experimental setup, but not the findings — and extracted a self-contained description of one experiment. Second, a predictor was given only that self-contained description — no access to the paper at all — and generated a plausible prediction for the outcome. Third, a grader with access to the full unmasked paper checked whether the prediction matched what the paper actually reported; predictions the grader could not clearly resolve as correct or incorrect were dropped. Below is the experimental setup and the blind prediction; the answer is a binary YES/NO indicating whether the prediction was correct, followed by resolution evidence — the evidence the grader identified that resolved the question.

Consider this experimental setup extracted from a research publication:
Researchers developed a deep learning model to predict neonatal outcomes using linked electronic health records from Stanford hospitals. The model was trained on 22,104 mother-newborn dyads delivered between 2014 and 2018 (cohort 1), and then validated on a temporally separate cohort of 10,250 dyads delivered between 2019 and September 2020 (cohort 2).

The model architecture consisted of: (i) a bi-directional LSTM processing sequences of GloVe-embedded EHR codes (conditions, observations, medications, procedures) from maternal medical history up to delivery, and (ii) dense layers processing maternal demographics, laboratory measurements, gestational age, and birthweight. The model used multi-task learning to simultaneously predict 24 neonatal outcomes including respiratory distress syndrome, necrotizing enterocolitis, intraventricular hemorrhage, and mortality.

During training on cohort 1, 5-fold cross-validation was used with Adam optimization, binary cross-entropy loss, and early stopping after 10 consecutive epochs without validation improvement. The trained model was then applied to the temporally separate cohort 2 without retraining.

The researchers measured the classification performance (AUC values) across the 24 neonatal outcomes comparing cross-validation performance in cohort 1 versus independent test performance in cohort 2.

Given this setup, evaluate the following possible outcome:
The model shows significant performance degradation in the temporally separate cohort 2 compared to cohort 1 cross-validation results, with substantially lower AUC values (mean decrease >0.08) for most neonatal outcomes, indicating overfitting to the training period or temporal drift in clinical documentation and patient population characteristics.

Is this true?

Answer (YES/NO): NO